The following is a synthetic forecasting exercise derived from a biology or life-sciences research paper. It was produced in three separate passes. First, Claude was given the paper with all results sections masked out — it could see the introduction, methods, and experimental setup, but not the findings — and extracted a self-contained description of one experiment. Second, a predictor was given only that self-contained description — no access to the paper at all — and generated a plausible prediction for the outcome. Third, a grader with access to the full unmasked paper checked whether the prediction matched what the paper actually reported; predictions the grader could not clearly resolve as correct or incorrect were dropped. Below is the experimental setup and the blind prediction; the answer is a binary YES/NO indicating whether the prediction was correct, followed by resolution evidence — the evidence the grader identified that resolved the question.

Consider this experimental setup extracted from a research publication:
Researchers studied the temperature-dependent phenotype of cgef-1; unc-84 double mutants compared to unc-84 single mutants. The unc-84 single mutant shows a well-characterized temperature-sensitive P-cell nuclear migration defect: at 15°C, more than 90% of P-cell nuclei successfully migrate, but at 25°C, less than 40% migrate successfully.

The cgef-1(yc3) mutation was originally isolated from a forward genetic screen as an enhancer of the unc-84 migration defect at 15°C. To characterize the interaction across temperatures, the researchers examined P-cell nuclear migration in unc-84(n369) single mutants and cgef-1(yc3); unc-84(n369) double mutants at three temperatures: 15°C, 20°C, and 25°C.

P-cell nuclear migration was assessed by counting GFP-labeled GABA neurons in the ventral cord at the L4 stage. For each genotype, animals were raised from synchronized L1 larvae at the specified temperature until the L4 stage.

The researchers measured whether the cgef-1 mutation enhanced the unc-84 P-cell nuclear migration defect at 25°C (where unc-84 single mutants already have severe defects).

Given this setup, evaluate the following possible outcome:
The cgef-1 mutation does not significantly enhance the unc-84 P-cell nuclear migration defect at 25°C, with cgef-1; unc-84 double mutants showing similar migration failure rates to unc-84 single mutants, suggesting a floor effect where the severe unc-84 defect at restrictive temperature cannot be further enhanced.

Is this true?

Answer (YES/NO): NO